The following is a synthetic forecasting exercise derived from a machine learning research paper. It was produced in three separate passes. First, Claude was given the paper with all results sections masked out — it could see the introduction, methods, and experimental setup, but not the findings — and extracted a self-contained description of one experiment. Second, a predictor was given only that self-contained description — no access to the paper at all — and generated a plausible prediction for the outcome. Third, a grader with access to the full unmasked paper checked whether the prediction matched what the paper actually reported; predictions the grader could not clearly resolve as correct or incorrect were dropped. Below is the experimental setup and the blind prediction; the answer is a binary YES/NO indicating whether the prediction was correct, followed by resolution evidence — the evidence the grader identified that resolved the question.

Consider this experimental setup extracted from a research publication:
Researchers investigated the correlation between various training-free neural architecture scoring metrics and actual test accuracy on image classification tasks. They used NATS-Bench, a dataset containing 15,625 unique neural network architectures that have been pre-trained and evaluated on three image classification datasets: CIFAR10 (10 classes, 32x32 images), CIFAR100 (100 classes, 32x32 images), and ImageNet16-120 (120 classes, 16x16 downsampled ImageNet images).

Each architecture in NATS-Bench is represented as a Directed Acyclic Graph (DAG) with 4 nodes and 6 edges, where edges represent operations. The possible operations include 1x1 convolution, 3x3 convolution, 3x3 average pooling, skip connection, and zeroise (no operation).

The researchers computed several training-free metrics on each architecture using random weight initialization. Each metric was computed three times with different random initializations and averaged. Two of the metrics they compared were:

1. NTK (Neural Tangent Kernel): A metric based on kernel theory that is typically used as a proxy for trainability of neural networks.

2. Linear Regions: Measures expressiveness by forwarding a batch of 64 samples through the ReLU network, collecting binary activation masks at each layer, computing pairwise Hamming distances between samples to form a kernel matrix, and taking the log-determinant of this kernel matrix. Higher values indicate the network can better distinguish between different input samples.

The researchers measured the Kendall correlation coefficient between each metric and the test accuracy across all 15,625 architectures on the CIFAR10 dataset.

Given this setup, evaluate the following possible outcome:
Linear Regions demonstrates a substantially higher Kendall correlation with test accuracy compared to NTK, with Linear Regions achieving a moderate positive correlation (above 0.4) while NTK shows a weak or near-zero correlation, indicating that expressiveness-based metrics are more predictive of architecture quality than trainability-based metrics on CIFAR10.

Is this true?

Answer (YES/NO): NO